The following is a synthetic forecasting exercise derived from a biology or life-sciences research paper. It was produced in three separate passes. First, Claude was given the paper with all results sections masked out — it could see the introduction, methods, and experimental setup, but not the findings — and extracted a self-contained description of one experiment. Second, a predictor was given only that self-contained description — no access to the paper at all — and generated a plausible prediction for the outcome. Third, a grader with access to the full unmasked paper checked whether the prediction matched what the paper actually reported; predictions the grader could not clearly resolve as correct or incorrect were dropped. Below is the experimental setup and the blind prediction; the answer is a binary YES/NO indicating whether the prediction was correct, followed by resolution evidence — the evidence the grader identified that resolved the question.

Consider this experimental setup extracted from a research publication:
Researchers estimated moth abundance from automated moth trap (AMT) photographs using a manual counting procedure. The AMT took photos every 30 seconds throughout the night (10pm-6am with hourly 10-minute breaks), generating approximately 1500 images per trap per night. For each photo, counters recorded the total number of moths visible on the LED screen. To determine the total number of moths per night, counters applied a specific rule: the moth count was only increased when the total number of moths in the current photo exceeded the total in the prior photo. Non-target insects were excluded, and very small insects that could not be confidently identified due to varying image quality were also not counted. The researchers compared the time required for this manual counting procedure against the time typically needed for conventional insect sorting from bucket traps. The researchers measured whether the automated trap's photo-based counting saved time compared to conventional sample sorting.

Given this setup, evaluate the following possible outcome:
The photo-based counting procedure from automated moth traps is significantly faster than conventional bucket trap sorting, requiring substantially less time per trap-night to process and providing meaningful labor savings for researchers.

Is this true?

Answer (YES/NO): NO